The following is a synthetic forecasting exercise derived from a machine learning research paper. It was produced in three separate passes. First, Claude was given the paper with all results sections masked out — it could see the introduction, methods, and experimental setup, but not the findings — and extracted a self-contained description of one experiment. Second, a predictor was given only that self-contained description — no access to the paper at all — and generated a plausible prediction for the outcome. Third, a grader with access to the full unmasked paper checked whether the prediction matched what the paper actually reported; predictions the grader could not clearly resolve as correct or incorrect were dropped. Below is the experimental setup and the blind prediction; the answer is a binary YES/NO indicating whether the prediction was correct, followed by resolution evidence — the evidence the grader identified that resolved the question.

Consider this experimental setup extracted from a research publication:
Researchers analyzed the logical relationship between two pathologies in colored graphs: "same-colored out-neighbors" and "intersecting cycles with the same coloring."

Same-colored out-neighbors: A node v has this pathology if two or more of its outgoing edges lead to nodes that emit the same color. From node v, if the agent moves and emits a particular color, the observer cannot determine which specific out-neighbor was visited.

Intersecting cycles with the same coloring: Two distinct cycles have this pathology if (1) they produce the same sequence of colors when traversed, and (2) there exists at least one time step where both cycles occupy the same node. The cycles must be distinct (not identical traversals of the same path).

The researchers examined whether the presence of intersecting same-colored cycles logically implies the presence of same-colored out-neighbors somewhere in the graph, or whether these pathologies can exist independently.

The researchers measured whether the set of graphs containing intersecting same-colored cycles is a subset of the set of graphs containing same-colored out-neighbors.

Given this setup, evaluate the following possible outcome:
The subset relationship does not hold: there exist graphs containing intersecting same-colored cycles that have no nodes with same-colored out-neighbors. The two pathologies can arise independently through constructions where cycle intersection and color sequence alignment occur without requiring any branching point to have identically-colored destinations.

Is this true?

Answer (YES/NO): NO